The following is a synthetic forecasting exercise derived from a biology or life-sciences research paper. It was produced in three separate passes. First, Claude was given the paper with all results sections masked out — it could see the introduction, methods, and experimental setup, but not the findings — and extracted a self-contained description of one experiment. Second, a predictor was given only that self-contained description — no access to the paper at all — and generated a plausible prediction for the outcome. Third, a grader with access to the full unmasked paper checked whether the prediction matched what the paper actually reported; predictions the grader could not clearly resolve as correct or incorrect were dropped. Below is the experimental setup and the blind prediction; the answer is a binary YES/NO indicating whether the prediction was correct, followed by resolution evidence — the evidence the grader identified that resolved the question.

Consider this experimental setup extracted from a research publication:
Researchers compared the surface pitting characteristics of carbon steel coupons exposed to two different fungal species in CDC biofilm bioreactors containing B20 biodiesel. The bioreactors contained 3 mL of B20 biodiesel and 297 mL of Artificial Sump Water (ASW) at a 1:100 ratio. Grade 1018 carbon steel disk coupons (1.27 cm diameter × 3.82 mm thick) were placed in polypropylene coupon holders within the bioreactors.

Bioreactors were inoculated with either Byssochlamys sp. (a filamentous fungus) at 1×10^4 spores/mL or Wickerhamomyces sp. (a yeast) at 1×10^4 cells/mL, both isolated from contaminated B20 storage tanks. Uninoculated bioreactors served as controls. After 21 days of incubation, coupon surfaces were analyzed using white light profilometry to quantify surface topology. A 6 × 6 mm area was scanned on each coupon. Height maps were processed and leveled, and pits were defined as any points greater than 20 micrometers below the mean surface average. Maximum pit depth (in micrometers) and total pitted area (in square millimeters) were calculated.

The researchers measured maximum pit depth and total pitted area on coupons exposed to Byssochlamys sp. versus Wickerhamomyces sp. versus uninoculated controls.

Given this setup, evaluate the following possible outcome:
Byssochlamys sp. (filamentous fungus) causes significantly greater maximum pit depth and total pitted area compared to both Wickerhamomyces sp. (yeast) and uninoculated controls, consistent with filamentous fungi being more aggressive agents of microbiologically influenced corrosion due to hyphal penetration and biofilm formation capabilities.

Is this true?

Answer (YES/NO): YES